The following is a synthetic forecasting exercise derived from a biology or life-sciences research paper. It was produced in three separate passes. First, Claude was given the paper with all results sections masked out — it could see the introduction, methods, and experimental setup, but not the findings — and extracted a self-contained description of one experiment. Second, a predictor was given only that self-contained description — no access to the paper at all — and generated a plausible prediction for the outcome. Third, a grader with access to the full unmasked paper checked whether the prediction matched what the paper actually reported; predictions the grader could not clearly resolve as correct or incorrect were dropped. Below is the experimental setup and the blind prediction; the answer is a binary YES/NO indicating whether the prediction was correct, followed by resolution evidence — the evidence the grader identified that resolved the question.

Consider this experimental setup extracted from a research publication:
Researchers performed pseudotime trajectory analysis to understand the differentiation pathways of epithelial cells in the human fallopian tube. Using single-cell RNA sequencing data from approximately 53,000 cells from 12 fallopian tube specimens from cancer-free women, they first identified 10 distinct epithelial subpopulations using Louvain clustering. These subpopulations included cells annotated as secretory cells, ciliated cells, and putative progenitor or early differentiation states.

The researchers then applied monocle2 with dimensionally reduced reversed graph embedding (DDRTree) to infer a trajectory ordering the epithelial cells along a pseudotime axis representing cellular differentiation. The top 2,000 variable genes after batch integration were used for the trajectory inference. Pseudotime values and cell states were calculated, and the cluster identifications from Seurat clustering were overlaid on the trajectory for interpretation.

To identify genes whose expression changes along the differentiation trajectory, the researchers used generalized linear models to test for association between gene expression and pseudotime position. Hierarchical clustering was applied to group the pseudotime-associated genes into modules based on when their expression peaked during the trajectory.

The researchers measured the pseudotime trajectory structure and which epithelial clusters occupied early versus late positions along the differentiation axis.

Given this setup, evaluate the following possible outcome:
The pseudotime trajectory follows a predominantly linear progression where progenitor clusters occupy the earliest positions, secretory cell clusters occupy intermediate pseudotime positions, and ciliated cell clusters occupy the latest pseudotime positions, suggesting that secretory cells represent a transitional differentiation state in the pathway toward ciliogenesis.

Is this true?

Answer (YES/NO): NO